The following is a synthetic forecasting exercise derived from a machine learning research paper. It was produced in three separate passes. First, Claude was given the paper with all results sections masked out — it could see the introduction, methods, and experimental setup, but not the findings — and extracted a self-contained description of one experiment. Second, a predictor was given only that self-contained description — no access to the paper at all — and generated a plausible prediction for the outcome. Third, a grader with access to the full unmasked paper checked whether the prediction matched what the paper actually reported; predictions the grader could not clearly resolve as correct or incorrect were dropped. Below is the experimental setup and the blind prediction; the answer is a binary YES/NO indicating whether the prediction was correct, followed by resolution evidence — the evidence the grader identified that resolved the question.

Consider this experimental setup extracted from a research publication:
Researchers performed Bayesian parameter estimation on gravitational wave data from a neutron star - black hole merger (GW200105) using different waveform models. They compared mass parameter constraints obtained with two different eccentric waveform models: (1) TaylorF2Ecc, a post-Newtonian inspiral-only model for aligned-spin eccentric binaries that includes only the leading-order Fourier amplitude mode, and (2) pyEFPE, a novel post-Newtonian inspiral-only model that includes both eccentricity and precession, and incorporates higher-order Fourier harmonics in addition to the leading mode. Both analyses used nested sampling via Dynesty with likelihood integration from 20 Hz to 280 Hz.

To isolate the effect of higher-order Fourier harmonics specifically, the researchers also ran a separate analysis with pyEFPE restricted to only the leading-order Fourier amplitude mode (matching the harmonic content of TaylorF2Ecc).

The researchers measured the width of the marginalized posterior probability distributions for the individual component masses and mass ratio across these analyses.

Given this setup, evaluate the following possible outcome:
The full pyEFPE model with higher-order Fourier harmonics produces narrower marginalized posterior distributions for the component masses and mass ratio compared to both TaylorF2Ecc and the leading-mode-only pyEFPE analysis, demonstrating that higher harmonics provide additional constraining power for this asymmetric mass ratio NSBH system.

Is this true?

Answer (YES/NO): YES